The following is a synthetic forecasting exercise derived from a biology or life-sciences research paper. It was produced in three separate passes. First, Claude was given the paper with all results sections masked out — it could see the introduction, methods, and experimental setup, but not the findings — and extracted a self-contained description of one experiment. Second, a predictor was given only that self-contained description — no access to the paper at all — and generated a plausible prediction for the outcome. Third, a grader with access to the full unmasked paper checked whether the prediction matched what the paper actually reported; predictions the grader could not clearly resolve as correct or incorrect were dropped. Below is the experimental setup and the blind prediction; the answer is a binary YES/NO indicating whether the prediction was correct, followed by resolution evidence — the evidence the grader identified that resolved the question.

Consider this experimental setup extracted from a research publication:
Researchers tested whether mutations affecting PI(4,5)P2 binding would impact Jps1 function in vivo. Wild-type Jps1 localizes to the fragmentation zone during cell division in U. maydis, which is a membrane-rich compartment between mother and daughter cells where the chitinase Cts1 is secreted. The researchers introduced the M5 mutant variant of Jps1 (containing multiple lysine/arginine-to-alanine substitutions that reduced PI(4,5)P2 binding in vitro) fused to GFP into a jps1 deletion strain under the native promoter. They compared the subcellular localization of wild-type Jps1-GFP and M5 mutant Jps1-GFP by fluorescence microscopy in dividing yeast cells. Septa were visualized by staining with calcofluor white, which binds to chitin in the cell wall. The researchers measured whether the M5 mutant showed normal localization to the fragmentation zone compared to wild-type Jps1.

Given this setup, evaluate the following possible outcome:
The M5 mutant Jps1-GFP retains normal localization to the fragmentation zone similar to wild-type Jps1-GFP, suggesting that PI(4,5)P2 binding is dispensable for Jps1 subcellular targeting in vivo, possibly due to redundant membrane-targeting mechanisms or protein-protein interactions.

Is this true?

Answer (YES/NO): NO